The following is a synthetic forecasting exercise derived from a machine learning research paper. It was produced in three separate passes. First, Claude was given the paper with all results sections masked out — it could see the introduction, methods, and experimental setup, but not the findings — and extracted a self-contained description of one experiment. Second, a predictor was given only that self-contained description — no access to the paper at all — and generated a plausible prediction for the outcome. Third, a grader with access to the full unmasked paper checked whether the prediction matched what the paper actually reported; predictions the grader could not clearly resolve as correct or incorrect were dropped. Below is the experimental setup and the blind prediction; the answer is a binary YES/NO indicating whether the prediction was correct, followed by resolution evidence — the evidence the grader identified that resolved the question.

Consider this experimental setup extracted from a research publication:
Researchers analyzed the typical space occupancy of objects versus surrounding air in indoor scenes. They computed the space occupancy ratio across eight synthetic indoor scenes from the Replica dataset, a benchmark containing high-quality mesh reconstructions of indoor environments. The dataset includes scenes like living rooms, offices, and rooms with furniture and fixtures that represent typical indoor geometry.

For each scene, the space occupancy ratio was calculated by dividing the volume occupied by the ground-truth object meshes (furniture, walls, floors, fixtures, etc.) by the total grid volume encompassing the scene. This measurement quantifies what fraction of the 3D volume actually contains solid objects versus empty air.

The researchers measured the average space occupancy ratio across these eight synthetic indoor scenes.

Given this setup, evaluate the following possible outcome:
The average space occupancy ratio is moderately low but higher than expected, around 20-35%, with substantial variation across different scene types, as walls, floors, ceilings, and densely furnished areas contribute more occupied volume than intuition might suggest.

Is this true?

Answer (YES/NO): NO